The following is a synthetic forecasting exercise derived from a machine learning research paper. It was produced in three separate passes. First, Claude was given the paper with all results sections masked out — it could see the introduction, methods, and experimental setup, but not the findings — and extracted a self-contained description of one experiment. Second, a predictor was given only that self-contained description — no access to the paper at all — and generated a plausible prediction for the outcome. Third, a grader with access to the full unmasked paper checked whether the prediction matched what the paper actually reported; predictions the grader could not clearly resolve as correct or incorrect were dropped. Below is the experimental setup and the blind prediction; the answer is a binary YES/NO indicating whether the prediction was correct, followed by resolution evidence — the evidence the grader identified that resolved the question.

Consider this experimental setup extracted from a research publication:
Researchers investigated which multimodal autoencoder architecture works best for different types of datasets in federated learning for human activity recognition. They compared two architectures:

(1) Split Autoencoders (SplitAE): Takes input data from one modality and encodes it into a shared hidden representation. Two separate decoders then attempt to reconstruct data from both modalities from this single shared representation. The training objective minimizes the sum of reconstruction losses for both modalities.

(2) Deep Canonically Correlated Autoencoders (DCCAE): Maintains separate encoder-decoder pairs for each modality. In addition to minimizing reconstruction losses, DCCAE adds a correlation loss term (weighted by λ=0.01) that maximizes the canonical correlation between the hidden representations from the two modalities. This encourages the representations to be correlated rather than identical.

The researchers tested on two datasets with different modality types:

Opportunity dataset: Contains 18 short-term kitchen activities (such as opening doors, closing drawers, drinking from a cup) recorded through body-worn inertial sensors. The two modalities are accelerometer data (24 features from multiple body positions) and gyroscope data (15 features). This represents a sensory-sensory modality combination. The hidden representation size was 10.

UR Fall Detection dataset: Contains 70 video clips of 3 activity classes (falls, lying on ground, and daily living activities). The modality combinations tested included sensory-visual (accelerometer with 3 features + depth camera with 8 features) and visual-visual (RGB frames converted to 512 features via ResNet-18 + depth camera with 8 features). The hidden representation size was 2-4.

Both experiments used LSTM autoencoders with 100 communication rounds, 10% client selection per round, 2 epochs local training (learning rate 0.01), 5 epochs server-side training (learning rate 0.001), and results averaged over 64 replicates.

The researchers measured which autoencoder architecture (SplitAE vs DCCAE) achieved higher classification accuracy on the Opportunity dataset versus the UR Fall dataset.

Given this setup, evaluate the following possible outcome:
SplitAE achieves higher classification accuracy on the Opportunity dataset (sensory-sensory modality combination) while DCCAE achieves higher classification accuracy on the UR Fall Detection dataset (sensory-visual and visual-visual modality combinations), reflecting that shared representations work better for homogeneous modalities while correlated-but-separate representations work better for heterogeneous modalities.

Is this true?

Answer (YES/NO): NO